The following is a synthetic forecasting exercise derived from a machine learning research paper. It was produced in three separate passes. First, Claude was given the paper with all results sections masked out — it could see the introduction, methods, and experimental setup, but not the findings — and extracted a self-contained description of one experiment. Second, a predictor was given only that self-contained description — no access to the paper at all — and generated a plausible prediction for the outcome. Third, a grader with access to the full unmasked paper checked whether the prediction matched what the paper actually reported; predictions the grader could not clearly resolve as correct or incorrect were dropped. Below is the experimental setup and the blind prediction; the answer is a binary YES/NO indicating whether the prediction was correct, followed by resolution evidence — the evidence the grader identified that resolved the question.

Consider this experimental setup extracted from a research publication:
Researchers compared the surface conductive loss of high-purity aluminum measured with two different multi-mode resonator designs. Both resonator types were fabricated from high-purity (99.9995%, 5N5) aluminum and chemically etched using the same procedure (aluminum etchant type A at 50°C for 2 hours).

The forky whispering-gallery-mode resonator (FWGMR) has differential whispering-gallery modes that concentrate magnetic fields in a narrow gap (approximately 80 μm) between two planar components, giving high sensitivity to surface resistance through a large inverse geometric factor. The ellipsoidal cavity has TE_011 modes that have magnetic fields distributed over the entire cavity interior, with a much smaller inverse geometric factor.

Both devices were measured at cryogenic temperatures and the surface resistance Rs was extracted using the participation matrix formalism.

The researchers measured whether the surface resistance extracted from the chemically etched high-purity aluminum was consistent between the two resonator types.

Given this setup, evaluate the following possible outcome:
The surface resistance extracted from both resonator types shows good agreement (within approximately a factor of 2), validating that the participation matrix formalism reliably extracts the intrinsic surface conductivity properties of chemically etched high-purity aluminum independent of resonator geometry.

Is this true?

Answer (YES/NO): NO